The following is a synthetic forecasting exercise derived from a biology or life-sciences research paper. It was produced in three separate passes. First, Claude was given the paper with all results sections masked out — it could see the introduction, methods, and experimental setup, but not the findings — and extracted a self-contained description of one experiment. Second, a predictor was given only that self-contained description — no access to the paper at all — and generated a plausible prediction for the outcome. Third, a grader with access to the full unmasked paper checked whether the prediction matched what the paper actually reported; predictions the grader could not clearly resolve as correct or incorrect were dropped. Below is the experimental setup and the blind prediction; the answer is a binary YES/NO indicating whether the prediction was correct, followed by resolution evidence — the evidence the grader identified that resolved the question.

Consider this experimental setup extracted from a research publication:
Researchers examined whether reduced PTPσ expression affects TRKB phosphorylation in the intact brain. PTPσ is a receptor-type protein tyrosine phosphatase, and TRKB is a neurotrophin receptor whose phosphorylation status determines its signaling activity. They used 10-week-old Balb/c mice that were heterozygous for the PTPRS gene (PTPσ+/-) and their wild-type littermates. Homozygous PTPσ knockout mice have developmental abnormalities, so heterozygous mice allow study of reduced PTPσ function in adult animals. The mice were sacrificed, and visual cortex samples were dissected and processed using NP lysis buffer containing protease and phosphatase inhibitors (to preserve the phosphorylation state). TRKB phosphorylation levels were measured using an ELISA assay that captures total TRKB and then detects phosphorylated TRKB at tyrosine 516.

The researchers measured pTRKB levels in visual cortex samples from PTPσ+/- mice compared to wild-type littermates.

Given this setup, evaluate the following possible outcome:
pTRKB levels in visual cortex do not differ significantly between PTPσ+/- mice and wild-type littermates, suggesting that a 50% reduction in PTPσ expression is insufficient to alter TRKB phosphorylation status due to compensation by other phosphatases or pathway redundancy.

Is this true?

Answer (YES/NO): NO